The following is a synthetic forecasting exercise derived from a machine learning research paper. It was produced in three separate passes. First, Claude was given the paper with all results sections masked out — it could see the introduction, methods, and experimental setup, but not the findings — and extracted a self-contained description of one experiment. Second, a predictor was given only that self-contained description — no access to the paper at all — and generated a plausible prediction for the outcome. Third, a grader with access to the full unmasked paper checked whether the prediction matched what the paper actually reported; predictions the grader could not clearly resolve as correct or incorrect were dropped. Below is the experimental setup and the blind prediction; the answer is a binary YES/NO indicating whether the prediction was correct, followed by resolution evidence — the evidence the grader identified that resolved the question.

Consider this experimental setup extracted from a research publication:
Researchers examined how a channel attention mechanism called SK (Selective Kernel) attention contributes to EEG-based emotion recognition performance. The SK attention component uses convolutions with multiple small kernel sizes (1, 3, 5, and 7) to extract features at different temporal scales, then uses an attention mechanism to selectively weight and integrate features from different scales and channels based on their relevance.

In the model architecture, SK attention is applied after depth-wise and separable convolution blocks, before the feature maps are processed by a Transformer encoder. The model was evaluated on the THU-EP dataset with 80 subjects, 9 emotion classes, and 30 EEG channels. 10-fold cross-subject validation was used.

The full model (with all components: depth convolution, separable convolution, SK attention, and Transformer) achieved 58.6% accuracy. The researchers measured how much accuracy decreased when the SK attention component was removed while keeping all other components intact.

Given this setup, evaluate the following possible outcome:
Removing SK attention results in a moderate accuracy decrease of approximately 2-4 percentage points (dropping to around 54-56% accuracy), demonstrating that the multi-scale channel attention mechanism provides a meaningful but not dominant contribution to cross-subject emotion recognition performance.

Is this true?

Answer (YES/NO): NO